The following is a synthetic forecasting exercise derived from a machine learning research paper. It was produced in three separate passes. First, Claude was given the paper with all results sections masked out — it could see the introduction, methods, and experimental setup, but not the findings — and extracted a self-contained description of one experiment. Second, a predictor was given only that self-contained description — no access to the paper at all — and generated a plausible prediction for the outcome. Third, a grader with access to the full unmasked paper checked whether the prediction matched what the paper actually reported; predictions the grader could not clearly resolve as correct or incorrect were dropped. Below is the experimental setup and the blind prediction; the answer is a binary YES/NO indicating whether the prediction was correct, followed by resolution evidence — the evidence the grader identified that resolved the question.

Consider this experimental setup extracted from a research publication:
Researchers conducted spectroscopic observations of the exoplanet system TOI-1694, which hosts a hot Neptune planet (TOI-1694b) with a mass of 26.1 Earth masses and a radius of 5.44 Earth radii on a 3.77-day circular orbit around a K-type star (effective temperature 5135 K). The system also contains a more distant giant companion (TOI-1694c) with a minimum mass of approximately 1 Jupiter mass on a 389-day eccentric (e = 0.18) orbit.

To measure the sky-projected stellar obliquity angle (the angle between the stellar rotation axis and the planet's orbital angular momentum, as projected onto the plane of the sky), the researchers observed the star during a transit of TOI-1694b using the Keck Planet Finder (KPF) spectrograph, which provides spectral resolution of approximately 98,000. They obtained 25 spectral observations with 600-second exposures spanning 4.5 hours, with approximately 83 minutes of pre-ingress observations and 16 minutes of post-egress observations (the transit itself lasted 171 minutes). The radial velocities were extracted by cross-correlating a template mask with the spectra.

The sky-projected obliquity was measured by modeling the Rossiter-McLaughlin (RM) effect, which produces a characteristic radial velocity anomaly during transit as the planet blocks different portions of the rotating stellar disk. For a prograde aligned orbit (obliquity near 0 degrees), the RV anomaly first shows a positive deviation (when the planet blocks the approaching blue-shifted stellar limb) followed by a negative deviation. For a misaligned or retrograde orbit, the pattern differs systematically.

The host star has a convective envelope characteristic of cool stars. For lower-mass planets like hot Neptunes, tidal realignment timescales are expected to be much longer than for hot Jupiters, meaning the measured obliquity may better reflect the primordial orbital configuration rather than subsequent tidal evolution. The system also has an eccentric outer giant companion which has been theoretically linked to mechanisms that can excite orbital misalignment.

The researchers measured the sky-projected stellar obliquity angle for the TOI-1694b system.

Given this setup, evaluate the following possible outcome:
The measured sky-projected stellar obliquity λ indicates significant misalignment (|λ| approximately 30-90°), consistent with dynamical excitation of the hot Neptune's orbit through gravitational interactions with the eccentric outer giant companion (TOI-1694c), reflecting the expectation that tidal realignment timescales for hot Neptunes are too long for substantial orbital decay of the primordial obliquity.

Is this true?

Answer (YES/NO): NO